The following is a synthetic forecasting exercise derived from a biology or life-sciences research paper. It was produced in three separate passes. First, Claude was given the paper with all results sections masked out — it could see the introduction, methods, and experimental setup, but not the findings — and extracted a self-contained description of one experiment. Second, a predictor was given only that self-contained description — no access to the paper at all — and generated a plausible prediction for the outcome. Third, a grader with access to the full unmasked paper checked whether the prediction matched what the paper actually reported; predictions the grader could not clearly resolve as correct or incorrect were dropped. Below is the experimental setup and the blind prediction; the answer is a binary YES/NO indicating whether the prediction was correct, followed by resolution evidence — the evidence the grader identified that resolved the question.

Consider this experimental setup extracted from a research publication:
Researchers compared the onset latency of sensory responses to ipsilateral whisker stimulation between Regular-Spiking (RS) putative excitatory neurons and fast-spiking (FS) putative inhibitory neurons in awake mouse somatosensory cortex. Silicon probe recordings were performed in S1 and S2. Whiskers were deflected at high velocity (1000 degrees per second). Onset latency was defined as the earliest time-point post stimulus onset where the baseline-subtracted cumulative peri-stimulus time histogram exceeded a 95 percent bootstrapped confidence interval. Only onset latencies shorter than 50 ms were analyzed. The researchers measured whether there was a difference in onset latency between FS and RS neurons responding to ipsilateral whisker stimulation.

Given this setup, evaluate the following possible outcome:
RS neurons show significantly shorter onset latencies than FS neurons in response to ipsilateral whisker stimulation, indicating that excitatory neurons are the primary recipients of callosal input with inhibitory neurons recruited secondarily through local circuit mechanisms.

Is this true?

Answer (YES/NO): NO